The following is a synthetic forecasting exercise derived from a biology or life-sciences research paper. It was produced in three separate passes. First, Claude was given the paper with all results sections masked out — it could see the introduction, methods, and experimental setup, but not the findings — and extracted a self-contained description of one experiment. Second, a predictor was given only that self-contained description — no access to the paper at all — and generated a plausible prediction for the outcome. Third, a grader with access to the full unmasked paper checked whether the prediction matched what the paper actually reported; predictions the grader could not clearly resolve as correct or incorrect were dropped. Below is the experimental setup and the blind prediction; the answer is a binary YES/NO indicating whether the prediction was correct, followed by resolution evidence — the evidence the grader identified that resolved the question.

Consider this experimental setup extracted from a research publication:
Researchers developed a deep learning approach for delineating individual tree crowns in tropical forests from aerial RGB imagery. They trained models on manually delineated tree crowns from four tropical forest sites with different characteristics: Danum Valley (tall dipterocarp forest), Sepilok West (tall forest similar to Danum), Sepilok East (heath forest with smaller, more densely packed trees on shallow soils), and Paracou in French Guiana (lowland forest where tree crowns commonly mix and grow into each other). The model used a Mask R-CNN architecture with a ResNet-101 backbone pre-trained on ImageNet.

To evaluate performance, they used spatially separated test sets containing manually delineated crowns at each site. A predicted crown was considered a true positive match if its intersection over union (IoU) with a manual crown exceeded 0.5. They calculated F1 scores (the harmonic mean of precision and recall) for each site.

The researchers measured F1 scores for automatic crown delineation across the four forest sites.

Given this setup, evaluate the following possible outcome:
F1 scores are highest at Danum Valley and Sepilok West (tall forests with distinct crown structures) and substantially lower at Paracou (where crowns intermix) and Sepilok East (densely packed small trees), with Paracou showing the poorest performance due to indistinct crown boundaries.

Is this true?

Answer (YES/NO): YES